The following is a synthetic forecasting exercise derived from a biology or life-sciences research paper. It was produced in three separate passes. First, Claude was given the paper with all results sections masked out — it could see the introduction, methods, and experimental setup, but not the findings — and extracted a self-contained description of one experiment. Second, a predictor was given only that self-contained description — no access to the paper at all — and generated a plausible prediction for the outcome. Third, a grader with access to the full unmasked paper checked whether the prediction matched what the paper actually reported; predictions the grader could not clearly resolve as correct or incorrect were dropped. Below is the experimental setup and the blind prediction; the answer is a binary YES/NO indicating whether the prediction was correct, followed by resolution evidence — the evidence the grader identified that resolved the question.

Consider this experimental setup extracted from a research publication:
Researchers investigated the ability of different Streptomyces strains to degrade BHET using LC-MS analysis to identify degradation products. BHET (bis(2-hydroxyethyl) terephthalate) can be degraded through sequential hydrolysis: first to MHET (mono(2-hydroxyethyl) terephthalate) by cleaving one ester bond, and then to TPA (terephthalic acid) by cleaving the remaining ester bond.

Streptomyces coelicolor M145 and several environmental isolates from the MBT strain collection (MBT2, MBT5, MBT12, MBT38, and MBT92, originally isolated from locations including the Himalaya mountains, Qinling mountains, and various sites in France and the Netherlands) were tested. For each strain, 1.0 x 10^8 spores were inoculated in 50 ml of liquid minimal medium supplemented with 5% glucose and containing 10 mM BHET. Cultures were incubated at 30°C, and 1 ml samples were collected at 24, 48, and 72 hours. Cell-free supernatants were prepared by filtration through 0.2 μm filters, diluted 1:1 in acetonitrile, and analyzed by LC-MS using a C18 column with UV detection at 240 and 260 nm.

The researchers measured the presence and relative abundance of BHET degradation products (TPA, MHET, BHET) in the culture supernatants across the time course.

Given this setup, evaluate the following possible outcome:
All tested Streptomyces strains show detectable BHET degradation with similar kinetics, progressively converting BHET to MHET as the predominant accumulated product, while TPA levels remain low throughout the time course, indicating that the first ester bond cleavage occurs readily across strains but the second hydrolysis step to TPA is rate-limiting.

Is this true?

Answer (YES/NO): NO